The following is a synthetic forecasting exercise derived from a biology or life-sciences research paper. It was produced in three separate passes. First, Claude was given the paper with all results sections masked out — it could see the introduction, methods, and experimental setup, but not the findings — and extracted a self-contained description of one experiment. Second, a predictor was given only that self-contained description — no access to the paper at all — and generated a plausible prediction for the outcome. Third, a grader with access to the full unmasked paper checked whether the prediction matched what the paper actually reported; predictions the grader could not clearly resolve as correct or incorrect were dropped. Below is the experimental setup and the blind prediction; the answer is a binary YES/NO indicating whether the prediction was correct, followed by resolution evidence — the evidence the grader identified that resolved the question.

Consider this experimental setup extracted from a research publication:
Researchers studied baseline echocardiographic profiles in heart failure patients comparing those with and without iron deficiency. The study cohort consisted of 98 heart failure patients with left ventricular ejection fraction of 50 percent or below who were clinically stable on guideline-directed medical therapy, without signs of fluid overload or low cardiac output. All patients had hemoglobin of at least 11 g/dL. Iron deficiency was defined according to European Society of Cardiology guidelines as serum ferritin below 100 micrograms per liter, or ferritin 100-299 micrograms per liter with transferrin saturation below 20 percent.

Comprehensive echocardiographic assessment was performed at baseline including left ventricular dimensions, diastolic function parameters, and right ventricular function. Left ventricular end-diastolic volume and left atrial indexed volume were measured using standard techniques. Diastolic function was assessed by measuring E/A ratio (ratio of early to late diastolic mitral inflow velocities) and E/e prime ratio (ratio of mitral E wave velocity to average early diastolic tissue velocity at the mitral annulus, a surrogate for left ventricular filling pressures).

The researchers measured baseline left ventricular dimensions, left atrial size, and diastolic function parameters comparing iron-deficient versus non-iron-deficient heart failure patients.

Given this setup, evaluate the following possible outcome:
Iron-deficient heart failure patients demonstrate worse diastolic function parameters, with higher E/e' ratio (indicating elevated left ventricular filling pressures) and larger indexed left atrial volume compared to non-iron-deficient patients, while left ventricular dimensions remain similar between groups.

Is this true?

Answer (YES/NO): NO